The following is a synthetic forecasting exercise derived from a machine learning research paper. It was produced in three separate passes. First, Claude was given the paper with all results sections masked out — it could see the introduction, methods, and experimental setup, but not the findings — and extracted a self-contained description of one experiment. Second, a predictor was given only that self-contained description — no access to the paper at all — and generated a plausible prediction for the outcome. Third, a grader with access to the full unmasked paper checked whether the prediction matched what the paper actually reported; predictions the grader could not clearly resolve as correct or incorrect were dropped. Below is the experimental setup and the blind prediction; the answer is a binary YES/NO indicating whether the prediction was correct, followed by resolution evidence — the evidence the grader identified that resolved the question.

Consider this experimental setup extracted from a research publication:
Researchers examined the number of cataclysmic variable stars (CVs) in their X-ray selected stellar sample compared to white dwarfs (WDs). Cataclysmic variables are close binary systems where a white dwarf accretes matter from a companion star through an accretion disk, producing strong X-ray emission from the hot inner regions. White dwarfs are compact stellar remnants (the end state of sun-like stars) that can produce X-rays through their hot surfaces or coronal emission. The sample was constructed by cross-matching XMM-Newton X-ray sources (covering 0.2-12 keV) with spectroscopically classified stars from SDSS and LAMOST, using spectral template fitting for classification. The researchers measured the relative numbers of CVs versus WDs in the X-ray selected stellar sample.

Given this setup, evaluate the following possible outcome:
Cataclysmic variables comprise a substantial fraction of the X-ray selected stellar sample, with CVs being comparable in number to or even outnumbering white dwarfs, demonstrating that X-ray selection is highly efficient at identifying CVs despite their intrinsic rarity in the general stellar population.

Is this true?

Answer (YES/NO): YES